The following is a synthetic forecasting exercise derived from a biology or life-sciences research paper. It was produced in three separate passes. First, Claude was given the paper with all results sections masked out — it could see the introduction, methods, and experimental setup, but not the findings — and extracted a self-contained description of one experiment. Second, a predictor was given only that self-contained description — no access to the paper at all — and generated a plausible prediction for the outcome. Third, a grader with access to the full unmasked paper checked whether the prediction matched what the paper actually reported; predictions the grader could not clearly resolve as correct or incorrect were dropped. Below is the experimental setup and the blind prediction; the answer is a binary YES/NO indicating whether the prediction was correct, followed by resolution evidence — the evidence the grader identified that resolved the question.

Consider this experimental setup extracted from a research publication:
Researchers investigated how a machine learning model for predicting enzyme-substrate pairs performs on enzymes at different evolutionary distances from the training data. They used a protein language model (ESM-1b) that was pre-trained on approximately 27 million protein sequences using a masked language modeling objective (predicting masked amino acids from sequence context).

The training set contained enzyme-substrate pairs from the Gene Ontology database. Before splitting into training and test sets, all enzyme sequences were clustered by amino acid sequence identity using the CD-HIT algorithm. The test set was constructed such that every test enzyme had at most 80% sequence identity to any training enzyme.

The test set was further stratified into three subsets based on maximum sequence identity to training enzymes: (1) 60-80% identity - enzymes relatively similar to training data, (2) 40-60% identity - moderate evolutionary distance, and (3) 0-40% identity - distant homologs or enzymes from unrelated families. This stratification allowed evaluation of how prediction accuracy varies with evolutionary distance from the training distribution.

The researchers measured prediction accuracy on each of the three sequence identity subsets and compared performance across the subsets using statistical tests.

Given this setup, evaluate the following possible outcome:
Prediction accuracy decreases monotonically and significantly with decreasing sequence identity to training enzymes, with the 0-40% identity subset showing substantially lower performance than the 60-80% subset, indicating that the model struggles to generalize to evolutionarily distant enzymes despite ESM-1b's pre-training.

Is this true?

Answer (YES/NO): NO